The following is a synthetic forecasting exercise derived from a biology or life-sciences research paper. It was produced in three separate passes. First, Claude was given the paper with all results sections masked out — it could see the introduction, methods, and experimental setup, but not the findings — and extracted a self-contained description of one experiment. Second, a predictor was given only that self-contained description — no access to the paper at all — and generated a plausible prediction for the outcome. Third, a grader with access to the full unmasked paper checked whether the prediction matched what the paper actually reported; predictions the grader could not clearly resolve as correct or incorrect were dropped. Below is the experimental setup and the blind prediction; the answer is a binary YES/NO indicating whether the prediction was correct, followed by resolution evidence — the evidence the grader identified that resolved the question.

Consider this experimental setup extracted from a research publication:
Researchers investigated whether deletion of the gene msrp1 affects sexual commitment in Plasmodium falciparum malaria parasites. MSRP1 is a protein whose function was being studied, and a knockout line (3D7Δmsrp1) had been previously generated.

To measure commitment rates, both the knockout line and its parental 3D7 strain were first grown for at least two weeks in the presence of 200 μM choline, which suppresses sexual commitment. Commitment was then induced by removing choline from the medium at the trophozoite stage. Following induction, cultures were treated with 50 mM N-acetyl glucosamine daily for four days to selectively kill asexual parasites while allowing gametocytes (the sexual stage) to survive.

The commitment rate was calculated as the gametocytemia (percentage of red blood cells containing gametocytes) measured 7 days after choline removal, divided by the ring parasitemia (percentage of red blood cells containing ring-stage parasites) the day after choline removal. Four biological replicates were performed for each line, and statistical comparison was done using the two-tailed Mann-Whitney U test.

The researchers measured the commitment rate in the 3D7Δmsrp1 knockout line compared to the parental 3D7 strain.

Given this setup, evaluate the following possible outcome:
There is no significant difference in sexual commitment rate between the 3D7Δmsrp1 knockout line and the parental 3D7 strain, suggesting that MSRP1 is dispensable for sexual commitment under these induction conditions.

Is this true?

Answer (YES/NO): NO